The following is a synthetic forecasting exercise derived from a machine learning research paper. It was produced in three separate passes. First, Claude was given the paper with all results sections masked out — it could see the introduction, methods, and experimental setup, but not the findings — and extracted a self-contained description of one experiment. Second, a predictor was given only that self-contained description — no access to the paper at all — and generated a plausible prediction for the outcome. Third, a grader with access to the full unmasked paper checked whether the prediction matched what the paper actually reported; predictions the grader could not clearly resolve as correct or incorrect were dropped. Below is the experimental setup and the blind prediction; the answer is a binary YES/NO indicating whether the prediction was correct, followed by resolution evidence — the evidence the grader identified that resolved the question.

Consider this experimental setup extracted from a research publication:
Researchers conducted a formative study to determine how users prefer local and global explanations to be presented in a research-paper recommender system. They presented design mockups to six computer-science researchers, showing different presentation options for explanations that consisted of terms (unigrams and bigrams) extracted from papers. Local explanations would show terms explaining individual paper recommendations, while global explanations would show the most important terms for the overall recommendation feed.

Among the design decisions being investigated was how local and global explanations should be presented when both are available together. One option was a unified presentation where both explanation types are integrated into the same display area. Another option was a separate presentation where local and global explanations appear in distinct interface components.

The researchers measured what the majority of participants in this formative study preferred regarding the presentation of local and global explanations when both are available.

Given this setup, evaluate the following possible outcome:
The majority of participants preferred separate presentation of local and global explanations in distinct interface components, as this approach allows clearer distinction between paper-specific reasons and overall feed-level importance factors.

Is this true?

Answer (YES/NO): NO